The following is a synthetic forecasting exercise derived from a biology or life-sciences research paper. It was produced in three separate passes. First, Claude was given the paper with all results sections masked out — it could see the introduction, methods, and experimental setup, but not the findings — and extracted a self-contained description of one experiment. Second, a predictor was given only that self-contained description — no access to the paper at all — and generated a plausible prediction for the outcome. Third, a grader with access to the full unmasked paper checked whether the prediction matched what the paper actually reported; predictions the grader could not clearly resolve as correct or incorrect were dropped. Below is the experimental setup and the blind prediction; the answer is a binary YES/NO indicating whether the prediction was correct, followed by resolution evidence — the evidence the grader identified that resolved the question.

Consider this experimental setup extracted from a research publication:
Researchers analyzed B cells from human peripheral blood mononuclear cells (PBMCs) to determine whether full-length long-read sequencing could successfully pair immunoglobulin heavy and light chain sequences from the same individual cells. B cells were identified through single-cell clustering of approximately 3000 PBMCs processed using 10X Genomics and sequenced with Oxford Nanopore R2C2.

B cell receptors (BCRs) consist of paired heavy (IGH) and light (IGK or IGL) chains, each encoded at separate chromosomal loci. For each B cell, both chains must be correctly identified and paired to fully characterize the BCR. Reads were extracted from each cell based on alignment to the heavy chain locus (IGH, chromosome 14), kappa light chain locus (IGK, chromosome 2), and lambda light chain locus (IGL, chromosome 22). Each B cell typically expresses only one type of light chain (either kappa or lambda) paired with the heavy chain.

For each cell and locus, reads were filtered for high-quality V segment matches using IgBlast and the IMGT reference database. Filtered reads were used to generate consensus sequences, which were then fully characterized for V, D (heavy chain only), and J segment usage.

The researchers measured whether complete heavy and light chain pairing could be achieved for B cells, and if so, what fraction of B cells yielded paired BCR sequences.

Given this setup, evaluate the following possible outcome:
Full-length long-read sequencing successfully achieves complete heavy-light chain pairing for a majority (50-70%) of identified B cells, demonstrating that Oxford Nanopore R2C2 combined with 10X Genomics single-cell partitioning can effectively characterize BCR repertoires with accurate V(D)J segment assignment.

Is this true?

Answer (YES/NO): YES